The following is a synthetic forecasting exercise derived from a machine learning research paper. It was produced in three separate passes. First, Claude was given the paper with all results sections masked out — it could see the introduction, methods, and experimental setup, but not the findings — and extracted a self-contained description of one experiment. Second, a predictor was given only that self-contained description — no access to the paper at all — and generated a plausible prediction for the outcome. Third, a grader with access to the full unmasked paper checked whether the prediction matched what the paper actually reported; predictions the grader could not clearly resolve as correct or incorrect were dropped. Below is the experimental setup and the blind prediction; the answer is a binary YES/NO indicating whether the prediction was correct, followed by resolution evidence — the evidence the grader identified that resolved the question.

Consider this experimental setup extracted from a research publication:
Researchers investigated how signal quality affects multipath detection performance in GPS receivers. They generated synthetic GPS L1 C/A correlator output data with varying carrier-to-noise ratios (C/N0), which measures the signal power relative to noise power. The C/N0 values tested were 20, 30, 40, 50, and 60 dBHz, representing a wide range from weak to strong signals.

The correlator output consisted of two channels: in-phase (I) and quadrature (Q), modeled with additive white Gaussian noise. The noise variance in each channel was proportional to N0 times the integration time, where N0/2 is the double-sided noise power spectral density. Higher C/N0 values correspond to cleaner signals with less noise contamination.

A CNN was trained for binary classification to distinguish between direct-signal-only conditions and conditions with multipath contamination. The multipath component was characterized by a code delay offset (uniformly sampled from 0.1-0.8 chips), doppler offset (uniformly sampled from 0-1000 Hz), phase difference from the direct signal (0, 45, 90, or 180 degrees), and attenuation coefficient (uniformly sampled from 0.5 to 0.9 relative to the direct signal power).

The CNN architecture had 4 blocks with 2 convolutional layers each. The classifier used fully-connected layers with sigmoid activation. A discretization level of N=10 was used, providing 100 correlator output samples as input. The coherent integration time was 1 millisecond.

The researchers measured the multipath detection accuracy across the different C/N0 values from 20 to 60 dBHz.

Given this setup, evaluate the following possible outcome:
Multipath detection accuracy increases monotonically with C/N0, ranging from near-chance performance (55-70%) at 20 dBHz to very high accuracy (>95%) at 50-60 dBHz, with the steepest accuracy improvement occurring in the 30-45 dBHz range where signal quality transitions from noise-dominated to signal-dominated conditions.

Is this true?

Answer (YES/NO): NO